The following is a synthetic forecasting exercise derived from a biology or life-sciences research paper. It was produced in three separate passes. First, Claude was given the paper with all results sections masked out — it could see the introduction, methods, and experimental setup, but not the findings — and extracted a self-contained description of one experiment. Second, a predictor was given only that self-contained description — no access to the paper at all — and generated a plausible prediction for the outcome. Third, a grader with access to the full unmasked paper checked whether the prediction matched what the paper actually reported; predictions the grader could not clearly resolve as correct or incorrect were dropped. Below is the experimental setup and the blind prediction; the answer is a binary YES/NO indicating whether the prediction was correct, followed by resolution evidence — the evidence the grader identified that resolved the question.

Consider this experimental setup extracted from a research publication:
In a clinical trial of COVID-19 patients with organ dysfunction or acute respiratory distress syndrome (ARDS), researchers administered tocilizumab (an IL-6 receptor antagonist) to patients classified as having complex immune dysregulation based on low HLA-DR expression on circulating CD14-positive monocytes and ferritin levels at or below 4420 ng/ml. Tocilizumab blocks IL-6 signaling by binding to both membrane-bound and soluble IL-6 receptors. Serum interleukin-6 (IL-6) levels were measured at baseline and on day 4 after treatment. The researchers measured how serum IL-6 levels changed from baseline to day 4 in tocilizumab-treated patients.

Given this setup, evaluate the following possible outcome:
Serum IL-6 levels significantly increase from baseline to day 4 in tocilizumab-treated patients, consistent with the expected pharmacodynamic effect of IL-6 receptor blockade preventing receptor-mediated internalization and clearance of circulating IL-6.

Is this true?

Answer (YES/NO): YES